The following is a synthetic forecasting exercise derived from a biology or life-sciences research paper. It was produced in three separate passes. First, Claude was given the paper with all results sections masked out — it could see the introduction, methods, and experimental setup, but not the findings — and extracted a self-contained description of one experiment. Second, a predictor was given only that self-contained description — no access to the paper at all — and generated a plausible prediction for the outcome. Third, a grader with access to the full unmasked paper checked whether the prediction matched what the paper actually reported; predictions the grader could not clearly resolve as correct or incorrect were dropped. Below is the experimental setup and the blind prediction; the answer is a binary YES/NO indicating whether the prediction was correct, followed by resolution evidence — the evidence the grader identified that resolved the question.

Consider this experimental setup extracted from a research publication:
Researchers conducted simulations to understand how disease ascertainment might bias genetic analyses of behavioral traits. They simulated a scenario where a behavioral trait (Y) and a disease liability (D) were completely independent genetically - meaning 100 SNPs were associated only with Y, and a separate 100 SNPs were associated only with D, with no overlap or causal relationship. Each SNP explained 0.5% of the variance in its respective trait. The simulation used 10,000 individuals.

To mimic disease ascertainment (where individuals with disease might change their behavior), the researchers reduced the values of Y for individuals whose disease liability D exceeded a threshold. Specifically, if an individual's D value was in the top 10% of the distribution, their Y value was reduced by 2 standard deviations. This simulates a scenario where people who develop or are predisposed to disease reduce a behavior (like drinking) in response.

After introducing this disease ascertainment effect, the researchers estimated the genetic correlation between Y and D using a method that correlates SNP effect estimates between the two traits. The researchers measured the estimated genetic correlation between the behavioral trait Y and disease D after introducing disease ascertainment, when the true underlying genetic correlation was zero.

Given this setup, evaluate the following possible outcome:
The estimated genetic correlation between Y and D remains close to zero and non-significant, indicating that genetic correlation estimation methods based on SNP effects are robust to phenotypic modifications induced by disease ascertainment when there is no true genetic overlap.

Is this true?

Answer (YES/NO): NO